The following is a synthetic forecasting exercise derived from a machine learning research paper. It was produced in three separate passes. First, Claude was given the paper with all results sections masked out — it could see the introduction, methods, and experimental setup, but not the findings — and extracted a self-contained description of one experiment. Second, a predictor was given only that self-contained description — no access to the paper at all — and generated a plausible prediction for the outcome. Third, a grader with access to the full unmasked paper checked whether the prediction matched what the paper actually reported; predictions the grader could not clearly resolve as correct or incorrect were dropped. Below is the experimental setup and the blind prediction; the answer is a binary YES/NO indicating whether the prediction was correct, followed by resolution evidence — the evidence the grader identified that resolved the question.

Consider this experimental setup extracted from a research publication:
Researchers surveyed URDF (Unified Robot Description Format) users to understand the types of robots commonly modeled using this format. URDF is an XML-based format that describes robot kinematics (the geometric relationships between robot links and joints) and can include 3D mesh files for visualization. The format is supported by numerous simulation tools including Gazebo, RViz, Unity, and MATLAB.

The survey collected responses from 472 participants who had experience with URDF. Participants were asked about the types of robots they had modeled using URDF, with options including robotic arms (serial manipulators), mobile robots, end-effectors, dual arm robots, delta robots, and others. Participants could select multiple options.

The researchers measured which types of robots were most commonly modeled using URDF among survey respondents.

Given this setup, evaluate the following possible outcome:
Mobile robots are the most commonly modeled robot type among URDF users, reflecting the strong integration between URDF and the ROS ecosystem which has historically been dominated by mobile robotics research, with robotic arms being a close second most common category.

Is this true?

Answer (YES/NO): NO